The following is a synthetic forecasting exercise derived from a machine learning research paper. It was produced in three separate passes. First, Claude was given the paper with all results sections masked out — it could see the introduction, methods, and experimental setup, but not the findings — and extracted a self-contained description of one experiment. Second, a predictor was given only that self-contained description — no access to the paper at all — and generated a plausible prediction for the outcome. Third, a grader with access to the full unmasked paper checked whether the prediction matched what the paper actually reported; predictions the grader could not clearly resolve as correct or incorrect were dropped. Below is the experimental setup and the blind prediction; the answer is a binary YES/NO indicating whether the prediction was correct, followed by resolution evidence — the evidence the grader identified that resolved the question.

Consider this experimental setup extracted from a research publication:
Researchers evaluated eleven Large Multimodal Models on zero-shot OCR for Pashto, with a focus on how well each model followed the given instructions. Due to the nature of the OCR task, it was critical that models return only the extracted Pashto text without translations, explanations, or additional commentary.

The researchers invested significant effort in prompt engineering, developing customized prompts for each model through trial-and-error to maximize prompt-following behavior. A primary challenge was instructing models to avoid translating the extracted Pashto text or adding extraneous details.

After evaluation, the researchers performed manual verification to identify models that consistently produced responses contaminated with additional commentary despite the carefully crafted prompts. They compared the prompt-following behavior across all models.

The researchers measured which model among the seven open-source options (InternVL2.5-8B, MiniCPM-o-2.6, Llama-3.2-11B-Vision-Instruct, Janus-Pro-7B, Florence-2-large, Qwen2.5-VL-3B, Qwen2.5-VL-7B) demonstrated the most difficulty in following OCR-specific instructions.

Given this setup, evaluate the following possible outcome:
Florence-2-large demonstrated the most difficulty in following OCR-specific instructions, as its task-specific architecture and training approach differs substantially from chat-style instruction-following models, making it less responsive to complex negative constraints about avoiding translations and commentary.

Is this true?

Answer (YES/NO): NO